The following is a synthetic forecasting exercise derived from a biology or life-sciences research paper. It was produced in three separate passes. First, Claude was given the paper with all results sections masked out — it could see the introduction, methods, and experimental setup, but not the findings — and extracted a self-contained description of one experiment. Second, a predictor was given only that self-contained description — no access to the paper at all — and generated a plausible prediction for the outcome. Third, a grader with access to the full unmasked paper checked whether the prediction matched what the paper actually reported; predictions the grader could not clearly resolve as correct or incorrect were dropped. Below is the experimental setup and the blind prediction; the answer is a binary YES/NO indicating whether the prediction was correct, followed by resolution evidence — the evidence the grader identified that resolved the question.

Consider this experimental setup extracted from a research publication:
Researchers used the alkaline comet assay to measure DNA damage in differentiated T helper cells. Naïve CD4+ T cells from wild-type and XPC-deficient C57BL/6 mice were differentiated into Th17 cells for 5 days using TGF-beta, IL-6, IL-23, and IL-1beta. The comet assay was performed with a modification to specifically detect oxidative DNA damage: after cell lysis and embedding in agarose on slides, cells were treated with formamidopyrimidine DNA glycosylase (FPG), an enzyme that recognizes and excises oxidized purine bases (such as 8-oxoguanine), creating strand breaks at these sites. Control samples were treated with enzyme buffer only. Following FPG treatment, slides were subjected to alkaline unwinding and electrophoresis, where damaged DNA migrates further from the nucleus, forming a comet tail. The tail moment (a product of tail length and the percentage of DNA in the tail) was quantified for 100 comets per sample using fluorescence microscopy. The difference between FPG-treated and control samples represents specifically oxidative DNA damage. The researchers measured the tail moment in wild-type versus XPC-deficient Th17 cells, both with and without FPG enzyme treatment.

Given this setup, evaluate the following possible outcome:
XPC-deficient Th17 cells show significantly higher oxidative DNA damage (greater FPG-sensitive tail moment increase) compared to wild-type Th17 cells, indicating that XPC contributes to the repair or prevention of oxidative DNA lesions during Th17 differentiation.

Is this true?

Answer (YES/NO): YES